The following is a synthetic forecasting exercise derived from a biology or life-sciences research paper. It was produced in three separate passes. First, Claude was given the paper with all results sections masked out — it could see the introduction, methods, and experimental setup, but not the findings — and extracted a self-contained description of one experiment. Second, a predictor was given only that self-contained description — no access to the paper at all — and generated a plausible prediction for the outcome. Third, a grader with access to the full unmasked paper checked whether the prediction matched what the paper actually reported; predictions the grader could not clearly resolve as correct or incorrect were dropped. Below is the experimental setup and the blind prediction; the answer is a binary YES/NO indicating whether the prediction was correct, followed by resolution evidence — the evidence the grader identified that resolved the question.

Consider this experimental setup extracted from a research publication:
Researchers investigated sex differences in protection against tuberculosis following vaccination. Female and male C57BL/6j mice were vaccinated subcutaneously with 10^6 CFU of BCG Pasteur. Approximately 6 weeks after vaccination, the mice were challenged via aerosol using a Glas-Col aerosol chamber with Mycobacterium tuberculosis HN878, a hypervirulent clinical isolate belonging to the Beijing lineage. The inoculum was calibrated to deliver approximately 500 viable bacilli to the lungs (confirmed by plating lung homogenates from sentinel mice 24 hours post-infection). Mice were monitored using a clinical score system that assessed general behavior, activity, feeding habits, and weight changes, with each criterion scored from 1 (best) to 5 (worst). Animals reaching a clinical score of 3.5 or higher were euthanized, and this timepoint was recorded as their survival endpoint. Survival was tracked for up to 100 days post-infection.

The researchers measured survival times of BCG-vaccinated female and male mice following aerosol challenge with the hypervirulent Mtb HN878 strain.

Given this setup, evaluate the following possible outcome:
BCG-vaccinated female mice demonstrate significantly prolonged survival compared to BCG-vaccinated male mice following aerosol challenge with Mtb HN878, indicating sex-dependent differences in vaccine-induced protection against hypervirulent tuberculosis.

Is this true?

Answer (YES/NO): YES